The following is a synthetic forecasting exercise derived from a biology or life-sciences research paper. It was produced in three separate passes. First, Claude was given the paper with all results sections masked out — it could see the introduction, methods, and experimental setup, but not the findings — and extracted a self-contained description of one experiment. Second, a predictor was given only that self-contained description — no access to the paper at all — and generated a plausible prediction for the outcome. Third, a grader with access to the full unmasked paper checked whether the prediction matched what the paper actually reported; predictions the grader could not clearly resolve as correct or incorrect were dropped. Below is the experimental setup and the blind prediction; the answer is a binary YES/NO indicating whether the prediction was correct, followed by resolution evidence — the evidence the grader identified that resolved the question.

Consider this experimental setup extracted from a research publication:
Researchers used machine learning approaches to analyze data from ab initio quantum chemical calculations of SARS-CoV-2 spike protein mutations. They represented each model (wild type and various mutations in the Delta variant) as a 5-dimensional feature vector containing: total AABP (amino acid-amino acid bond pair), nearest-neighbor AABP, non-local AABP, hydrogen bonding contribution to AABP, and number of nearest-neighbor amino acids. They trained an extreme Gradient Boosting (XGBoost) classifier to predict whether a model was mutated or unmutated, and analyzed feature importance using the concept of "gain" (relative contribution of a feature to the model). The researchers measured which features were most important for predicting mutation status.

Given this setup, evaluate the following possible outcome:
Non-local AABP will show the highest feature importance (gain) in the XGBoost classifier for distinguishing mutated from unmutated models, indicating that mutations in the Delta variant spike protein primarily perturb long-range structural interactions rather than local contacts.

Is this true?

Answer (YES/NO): NO